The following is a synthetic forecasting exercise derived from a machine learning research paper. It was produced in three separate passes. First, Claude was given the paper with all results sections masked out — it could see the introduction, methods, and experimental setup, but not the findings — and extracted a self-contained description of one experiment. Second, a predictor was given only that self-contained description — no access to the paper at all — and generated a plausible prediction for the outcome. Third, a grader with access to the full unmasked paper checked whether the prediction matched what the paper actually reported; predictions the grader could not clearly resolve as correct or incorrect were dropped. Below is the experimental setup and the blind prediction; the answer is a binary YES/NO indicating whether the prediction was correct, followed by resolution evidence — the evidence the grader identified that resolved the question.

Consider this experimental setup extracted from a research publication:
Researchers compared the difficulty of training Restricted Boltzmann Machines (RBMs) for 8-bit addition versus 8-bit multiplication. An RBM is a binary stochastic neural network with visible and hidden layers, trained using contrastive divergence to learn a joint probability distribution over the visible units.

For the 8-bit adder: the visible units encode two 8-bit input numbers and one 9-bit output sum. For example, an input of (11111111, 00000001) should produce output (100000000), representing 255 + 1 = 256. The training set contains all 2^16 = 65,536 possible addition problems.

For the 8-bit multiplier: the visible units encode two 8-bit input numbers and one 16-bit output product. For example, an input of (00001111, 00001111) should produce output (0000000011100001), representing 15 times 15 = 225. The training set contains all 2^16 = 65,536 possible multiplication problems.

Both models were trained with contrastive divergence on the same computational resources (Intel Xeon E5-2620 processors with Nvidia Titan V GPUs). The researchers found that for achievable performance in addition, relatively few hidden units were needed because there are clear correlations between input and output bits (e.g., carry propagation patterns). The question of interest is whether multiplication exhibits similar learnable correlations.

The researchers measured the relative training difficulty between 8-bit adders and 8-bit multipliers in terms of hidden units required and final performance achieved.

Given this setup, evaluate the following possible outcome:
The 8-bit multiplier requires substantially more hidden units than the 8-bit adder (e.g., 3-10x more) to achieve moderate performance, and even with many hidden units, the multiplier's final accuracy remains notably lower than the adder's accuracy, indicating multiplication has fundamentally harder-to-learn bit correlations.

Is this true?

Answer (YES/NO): YES